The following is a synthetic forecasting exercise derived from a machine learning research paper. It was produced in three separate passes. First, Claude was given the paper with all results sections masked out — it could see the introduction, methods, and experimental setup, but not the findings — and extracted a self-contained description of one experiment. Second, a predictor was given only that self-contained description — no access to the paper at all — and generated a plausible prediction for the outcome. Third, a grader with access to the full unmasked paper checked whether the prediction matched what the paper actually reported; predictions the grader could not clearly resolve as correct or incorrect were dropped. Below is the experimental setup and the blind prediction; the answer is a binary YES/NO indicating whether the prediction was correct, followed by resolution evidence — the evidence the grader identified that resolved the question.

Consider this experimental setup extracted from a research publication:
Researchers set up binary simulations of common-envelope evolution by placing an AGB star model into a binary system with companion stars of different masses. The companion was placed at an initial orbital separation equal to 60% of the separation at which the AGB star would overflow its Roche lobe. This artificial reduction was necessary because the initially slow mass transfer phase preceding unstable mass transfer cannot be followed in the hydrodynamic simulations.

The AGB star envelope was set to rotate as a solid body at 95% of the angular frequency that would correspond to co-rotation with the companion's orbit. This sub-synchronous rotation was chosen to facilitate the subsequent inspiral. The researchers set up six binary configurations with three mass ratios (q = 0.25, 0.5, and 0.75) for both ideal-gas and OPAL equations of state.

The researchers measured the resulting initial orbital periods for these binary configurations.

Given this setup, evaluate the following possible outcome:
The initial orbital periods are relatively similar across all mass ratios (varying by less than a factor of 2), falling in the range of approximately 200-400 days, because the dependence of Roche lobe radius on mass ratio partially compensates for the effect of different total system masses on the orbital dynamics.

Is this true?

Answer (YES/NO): YES